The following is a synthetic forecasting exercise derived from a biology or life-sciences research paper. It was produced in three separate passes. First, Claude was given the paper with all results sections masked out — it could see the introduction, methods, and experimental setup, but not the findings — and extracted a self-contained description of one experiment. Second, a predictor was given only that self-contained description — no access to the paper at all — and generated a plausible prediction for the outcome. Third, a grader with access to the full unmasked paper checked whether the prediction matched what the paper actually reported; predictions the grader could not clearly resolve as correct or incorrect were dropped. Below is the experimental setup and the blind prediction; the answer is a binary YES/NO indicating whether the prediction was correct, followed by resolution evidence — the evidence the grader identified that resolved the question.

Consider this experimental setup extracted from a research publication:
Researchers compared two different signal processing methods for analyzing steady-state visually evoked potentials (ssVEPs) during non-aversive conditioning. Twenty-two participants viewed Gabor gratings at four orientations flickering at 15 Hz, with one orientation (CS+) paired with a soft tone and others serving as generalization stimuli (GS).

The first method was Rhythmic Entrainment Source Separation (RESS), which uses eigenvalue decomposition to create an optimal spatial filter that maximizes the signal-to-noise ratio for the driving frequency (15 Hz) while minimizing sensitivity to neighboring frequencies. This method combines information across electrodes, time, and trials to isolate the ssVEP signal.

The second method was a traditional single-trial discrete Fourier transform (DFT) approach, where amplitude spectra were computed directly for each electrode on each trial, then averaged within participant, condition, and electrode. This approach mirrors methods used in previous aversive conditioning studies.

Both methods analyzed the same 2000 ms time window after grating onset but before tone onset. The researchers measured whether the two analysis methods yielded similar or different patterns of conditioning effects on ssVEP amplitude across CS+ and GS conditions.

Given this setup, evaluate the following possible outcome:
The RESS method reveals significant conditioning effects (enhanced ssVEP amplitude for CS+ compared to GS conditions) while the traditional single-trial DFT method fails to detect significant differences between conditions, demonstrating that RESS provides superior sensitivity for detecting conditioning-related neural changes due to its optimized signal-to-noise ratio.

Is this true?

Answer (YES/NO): NO